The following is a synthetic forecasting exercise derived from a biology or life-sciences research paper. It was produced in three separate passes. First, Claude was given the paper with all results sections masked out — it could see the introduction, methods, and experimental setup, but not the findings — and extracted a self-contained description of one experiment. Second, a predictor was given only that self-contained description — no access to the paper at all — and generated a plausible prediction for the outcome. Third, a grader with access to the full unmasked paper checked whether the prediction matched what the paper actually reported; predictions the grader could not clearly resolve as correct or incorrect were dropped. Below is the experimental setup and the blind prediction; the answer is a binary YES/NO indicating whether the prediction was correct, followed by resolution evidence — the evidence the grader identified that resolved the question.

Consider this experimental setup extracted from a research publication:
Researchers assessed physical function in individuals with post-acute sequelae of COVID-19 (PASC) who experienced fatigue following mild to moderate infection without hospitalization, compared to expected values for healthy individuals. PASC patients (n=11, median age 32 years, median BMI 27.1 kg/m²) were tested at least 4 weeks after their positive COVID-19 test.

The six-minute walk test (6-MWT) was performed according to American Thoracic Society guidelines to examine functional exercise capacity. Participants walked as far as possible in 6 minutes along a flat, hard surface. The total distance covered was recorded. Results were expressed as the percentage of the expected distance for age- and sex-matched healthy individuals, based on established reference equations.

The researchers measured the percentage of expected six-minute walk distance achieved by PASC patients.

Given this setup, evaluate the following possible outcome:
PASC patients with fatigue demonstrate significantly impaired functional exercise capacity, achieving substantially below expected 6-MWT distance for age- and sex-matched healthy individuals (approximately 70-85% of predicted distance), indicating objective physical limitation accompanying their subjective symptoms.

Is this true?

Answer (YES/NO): NO